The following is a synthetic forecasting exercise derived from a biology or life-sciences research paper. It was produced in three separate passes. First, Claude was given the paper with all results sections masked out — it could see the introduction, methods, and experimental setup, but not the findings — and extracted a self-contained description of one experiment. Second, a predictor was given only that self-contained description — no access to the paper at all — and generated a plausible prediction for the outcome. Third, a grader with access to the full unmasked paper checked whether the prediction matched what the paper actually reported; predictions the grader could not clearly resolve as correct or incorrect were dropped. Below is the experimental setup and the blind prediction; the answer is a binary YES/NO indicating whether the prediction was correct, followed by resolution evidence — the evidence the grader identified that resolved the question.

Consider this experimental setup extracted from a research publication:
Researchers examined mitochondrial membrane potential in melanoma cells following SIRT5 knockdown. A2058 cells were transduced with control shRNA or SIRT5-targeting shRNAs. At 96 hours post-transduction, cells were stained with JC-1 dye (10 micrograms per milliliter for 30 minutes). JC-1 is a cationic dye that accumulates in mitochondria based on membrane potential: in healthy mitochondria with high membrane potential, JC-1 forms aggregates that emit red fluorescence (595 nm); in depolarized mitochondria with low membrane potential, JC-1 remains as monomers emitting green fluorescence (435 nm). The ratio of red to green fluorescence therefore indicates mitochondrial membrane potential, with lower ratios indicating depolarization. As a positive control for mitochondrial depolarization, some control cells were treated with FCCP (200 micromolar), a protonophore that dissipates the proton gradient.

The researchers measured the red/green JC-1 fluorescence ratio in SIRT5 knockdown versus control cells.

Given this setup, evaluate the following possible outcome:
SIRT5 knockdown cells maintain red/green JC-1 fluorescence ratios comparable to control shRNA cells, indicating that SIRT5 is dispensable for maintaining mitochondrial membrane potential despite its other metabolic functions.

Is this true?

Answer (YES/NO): YES